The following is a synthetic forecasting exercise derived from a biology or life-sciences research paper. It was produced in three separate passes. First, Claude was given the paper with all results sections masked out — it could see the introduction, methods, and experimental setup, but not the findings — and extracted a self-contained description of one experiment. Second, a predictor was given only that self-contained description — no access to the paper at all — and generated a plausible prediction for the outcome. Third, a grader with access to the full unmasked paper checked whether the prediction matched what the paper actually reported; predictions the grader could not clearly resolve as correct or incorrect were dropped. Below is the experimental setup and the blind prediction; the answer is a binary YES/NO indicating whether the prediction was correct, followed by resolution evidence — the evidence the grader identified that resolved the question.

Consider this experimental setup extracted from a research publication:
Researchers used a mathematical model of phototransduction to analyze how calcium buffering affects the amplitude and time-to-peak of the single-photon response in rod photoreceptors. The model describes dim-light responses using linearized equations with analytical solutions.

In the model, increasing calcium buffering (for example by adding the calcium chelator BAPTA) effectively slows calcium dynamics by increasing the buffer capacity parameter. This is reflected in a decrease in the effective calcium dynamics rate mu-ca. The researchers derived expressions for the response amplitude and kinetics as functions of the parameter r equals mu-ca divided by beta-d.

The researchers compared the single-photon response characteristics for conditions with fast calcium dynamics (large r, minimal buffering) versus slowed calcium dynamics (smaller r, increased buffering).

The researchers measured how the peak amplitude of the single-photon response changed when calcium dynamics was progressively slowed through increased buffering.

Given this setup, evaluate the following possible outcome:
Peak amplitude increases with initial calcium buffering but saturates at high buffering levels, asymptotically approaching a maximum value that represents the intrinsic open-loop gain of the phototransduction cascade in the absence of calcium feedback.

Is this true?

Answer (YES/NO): YES